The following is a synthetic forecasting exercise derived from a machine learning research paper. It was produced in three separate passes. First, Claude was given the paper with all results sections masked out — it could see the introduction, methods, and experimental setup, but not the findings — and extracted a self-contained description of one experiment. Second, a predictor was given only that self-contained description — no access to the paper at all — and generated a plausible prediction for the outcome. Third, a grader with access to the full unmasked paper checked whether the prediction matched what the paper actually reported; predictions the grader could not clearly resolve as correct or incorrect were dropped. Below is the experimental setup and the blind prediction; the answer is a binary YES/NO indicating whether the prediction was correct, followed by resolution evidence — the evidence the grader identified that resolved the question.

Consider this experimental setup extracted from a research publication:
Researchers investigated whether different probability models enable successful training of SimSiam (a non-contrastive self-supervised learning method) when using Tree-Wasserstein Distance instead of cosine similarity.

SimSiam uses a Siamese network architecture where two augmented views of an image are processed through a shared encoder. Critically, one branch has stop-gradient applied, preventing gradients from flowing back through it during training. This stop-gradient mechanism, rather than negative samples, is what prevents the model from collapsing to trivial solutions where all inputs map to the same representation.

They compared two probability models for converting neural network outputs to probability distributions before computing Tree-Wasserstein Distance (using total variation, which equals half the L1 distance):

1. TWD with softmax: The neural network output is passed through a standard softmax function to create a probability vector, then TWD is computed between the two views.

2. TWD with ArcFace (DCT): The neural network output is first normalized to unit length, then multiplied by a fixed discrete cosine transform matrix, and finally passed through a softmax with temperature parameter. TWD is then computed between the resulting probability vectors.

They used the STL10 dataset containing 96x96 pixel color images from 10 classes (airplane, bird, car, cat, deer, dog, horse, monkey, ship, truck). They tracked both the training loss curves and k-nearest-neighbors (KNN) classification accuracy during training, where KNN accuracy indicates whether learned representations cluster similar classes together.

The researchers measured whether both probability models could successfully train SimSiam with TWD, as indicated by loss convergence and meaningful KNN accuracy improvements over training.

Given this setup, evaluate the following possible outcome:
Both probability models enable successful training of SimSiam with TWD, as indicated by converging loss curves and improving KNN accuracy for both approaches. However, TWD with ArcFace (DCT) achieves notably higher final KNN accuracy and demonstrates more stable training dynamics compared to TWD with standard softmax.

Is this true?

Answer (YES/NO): NO